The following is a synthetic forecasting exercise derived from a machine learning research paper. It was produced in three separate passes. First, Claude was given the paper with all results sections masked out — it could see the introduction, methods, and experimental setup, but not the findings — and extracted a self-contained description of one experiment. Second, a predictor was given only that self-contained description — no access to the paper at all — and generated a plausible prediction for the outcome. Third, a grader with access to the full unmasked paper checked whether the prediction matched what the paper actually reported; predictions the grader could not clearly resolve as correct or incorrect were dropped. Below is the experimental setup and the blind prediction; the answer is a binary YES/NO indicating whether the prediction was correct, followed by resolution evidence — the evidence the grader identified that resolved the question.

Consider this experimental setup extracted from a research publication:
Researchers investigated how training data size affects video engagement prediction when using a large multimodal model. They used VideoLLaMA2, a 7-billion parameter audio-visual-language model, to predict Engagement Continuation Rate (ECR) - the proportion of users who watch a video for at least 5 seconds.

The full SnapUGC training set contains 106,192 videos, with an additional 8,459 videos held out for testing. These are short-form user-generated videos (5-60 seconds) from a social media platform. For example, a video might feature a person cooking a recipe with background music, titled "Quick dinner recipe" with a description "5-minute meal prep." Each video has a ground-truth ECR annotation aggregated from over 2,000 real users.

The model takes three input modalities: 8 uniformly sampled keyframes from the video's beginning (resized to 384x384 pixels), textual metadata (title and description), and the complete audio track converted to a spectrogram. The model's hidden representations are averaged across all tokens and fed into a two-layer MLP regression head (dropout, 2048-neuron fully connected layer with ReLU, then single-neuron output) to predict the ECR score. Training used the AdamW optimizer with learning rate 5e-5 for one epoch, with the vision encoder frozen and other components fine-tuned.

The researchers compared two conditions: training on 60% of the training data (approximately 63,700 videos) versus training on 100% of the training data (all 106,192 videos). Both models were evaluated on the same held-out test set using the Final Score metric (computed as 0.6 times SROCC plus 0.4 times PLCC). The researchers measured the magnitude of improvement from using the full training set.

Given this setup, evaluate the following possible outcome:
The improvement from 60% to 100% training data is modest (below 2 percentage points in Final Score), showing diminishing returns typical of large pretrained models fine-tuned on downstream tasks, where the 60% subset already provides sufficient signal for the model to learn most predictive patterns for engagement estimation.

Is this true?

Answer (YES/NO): YES